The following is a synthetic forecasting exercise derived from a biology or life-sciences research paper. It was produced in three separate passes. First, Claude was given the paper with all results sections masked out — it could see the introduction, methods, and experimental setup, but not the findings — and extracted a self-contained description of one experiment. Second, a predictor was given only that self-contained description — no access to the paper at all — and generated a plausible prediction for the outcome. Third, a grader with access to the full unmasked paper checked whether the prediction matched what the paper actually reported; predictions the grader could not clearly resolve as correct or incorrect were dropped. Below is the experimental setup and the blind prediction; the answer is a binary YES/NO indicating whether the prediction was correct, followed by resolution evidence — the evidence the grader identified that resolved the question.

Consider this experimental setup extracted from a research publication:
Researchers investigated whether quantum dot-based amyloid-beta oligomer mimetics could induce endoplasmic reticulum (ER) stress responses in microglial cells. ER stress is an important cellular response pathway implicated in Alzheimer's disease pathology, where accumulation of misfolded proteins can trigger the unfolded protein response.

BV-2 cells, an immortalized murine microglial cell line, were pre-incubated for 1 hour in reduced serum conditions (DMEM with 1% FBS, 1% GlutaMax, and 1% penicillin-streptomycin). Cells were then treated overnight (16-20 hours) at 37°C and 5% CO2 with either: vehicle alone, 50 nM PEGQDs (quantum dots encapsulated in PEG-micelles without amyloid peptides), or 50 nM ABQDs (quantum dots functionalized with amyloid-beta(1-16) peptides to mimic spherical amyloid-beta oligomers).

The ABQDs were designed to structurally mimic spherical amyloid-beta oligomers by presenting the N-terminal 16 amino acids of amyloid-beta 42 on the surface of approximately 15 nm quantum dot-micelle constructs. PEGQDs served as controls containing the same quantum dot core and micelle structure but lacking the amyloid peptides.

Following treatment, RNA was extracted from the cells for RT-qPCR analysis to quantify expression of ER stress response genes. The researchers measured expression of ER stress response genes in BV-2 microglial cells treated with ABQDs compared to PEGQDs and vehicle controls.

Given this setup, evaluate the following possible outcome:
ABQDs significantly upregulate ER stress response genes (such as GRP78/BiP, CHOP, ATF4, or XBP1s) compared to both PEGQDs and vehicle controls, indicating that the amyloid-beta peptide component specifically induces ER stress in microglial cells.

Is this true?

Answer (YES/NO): YES